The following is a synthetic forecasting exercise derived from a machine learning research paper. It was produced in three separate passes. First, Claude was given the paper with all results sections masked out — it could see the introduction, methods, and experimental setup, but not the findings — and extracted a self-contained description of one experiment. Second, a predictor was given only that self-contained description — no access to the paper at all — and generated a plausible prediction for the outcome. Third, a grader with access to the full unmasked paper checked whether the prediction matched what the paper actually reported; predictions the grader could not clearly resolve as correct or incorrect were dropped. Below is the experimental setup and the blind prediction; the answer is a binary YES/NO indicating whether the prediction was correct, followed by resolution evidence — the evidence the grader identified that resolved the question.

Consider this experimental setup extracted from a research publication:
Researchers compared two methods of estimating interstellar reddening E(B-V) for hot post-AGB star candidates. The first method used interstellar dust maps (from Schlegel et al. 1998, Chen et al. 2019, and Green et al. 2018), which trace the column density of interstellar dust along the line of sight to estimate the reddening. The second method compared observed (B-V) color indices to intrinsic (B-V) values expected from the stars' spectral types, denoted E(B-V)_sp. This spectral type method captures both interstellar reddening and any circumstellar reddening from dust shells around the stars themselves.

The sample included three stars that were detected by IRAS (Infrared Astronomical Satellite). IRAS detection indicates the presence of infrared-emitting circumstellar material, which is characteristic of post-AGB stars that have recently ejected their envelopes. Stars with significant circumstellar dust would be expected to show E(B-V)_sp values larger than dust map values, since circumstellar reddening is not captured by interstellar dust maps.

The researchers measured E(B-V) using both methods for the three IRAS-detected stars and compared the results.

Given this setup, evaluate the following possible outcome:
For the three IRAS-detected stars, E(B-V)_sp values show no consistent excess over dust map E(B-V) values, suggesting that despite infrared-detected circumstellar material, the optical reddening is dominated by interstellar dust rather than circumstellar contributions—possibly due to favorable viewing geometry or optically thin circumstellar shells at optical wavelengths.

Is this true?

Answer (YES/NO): NO